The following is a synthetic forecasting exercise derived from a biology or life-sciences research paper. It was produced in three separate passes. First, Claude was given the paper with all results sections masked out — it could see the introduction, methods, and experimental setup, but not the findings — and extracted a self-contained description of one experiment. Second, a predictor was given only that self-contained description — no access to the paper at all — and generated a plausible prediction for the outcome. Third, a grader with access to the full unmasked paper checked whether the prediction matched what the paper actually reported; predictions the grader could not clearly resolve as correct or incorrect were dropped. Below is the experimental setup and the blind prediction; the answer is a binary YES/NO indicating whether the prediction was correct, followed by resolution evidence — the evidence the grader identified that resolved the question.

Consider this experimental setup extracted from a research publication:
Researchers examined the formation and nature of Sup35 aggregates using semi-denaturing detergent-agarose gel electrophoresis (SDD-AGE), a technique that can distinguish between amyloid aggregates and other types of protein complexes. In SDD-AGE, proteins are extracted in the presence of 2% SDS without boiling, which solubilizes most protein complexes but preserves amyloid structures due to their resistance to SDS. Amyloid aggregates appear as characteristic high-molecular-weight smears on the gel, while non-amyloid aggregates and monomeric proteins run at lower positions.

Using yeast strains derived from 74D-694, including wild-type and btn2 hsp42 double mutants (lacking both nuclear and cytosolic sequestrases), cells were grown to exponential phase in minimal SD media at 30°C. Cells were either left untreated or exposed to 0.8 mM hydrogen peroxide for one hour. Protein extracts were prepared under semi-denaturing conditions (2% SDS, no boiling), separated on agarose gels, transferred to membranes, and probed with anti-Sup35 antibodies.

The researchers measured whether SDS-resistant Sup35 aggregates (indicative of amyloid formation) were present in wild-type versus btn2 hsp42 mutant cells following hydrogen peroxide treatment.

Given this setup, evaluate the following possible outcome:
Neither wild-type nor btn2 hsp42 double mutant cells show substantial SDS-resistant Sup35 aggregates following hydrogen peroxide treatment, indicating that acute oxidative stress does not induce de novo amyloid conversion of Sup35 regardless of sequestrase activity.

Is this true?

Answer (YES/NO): YES